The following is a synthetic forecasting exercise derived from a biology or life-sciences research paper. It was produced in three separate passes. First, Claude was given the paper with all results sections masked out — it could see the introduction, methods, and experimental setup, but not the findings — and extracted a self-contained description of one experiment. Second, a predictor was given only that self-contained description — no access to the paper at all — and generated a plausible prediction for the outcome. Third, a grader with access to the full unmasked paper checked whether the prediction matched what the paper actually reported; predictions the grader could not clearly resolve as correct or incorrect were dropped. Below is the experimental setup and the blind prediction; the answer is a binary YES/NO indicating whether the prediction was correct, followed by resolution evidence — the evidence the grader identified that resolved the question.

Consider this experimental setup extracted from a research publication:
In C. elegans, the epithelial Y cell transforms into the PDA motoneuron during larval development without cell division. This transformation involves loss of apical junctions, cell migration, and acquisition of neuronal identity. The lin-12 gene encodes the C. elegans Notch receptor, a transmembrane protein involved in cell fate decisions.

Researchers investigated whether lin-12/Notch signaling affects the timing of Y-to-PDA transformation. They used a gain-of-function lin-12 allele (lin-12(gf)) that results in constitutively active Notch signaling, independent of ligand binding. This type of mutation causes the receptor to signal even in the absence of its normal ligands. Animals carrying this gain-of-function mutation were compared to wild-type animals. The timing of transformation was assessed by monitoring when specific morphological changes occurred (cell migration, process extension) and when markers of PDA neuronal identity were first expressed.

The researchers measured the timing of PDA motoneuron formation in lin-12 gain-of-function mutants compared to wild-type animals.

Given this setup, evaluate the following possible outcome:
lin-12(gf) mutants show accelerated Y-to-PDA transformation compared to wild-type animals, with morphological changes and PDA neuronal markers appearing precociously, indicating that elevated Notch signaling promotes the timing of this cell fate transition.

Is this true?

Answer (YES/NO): YES